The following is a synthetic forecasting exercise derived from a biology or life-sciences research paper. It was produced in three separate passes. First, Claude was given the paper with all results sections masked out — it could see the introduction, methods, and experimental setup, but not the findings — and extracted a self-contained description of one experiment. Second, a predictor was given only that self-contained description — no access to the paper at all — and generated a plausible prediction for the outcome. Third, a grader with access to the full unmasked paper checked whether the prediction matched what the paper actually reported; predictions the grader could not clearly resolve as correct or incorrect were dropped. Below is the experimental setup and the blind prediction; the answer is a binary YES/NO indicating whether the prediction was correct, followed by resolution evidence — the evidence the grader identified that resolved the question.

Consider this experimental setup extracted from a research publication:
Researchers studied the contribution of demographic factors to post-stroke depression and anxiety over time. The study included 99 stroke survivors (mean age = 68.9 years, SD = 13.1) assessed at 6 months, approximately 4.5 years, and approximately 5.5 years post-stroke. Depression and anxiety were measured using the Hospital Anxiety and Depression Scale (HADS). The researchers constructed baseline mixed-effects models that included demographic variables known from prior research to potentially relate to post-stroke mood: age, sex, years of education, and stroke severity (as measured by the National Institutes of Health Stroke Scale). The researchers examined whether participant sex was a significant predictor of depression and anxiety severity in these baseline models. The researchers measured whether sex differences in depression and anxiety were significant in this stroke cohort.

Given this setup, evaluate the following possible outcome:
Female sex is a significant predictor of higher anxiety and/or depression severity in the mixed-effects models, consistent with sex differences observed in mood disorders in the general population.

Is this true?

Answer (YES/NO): NO